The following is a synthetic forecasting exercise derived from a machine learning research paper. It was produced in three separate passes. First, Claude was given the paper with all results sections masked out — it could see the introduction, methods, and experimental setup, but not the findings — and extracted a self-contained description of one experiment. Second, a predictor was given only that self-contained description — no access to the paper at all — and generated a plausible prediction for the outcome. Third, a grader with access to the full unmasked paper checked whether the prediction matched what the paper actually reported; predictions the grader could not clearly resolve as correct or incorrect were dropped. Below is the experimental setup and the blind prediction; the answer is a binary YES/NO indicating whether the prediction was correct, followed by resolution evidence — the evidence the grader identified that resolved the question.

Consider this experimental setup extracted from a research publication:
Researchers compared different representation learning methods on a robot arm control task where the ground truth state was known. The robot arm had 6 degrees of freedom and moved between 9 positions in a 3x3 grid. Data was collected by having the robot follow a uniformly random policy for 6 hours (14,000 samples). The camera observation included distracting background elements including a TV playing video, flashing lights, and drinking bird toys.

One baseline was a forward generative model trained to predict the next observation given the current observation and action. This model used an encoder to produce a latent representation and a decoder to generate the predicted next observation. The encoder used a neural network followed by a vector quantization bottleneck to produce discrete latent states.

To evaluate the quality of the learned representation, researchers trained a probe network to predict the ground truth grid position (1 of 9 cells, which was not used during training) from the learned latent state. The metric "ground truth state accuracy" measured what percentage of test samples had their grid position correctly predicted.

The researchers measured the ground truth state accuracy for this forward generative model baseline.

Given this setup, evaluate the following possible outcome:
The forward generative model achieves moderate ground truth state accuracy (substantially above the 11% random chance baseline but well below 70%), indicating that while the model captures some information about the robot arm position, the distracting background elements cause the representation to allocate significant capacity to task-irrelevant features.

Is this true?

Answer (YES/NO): NO